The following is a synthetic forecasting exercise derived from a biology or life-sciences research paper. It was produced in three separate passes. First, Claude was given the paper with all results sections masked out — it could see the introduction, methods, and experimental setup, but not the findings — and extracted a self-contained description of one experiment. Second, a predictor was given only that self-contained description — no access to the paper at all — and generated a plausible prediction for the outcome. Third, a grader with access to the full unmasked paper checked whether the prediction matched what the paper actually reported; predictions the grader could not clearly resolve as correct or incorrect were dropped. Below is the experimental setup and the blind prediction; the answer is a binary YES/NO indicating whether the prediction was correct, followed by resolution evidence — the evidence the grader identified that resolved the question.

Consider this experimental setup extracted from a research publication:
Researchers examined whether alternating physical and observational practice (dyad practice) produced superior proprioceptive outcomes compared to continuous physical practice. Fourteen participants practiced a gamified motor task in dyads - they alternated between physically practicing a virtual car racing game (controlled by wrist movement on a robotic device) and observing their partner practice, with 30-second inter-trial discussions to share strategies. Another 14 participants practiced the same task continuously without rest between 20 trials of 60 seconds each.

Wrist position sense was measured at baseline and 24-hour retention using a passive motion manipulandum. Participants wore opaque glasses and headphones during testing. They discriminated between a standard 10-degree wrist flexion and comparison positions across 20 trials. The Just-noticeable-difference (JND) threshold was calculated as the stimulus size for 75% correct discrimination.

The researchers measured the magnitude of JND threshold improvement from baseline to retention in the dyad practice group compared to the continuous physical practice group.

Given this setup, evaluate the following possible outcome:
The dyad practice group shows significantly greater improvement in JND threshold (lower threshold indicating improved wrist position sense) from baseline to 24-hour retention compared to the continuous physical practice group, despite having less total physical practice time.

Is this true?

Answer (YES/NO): NO